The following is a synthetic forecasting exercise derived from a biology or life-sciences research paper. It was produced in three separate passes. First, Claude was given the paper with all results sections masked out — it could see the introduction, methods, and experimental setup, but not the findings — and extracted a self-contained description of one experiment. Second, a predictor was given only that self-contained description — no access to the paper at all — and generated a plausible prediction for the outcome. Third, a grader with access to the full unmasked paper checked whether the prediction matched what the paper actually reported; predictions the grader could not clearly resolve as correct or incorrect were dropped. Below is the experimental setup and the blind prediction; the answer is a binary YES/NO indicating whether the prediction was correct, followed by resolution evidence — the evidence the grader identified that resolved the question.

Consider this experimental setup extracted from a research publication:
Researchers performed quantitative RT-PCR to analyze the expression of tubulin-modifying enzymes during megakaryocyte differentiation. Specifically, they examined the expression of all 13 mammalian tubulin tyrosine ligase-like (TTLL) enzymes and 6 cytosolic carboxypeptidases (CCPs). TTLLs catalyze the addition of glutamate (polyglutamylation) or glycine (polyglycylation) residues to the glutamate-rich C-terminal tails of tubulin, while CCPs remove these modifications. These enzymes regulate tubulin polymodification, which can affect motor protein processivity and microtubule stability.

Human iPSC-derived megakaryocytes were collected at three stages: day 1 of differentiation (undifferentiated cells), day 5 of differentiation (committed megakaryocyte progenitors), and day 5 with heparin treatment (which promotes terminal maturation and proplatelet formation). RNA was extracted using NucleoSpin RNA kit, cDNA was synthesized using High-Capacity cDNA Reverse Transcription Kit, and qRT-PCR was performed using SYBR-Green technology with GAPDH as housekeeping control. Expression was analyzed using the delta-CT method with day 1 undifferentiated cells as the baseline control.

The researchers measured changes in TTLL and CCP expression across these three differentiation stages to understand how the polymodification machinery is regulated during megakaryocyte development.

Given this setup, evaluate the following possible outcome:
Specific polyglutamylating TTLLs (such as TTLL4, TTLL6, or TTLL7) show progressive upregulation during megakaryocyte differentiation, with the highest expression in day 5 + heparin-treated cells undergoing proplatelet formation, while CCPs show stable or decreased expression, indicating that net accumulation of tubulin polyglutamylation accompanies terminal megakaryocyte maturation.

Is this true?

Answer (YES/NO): NO